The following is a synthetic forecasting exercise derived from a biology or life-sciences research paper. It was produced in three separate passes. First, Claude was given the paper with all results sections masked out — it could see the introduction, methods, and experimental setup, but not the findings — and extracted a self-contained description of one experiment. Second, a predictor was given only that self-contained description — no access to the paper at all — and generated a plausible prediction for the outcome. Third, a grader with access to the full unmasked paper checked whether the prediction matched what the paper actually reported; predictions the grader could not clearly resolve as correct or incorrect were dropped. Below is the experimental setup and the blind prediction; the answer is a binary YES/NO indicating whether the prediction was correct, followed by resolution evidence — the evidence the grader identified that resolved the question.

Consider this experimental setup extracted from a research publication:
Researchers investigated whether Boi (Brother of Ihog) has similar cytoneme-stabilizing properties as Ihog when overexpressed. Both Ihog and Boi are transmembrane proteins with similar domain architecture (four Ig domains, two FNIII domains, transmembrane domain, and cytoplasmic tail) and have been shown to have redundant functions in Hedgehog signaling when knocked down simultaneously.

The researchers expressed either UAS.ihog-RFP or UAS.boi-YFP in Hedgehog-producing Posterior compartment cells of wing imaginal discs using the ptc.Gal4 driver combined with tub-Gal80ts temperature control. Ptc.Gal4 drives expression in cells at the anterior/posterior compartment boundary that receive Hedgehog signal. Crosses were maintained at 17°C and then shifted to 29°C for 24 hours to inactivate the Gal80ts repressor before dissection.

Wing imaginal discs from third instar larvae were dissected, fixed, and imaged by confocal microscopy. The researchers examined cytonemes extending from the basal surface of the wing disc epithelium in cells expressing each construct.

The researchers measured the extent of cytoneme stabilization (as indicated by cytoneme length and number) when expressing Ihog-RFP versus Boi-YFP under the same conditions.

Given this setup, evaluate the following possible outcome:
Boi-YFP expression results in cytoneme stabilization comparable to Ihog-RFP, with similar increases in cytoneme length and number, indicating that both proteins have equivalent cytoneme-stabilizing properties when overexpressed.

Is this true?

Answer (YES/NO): NO